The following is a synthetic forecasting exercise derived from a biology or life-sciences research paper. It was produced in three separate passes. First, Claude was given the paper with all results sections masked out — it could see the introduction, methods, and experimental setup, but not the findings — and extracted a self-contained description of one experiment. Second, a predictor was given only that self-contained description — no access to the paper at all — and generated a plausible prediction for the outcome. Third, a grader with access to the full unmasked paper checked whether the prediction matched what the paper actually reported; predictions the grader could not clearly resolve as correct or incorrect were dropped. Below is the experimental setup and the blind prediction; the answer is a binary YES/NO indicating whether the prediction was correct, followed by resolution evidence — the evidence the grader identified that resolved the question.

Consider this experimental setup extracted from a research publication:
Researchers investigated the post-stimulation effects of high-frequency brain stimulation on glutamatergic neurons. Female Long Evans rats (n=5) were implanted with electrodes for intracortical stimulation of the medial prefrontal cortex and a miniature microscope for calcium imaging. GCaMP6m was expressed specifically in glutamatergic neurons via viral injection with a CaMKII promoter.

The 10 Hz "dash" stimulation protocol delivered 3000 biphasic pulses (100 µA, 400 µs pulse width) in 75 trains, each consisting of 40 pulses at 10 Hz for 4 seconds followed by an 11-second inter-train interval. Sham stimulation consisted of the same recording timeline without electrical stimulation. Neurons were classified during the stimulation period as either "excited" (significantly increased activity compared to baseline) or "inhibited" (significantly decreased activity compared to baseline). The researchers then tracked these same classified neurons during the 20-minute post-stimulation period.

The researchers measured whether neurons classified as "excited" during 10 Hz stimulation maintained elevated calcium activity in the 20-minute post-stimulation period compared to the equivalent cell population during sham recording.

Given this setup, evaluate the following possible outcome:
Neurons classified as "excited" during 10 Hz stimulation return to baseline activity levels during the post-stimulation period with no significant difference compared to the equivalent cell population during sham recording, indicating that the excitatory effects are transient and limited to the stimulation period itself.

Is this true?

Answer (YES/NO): NO